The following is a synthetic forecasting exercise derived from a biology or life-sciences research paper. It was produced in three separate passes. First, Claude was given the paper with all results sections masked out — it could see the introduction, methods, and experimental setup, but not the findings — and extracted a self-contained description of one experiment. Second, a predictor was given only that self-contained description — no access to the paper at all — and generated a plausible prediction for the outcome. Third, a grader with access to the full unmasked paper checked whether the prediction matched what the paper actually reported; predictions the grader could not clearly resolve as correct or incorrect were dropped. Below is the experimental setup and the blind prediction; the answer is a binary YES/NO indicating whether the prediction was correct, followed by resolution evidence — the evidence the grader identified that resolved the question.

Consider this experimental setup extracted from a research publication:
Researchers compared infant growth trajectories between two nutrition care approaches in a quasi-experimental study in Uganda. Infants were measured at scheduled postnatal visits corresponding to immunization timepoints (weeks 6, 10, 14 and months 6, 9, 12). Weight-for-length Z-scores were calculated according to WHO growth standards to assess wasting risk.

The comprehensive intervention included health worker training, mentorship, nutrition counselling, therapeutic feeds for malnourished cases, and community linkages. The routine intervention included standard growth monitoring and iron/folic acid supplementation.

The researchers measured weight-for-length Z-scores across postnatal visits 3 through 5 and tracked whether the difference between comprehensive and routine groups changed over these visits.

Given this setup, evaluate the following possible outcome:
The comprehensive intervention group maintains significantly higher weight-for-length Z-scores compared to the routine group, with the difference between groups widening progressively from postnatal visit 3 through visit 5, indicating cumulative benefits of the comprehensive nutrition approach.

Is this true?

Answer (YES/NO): NO